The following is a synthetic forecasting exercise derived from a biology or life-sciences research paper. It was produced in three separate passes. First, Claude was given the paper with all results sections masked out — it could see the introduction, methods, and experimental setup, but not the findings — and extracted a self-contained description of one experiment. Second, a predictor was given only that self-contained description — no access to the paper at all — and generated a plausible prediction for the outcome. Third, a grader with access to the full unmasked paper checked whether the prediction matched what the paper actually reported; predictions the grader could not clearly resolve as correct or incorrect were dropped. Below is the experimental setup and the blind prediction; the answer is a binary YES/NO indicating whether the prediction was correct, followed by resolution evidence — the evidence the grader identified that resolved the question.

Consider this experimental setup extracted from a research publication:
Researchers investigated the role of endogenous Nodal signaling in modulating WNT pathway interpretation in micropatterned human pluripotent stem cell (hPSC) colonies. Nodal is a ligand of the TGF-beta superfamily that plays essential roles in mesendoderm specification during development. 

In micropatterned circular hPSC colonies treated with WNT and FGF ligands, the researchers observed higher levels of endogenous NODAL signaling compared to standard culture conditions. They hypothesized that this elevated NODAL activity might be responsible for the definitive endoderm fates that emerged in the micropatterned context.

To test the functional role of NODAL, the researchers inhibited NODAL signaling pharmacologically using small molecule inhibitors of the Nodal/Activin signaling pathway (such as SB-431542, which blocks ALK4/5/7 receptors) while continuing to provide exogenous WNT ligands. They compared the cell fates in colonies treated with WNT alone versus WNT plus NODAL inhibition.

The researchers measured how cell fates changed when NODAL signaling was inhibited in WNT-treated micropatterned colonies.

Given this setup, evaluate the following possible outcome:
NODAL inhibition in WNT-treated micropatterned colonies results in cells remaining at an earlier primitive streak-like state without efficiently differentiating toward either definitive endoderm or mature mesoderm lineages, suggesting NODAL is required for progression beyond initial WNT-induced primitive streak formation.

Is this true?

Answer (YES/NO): NO